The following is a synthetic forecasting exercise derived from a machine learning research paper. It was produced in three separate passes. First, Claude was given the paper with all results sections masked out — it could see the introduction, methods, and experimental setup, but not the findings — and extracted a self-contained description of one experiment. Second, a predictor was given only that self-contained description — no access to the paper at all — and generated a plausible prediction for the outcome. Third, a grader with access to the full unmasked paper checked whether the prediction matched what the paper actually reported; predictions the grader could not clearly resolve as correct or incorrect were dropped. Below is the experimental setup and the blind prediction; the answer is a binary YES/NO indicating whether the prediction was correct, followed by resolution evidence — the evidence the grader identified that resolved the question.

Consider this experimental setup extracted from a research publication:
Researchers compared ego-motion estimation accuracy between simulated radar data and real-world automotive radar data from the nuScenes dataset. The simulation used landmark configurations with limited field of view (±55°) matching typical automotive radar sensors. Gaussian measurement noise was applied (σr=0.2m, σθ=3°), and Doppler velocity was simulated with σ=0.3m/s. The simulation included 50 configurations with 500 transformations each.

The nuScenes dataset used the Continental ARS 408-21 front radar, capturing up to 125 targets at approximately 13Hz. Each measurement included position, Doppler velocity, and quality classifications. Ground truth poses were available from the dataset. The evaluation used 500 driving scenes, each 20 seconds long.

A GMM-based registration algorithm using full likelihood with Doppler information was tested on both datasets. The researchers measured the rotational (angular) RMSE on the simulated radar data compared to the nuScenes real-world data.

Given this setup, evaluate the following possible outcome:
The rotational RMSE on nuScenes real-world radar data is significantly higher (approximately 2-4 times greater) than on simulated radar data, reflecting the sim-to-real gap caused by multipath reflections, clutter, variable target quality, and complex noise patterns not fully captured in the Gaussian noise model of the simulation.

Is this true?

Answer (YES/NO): NO